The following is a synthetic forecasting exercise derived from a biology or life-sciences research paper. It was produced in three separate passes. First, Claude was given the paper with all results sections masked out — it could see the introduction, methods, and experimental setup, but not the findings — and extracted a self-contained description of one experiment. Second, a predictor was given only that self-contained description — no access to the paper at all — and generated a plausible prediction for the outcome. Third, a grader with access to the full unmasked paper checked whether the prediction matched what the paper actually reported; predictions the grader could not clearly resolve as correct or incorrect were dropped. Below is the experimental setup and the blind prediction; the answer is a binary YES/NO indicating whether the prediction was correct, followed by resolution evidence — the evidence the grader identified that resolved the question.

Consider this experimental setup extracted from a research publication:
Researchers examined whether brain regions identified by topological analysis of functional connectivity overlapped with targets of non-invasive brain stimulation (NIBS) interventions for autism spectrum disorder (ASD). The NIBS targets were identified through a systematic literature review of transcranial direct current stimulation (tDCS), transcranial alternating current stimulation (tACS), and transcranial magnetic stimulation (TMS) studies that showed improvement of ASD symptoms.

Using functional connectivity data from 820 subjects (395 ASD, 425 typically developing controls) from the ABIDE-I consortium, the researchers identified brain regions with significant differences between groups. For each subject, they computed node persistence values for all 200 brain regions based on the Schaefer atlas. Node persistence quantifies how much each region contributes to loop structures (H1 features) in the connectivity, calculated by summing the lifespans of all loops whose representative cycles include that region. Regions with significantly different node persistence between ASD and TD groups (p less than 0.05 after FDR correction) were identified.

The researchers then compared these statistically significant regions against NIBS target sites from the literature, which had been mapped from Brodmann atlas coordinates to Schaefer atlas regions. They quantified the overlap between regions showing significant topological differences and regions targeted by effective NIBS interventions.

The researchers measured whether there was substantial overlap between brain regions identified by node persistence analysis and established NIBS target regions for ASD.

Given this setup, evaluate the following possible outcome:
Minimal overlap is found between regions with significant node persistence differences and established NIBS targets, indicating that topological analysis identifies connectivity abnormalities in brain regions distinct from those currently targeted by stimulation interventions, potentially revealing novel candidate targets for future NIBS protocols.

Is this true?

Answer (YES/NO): YES